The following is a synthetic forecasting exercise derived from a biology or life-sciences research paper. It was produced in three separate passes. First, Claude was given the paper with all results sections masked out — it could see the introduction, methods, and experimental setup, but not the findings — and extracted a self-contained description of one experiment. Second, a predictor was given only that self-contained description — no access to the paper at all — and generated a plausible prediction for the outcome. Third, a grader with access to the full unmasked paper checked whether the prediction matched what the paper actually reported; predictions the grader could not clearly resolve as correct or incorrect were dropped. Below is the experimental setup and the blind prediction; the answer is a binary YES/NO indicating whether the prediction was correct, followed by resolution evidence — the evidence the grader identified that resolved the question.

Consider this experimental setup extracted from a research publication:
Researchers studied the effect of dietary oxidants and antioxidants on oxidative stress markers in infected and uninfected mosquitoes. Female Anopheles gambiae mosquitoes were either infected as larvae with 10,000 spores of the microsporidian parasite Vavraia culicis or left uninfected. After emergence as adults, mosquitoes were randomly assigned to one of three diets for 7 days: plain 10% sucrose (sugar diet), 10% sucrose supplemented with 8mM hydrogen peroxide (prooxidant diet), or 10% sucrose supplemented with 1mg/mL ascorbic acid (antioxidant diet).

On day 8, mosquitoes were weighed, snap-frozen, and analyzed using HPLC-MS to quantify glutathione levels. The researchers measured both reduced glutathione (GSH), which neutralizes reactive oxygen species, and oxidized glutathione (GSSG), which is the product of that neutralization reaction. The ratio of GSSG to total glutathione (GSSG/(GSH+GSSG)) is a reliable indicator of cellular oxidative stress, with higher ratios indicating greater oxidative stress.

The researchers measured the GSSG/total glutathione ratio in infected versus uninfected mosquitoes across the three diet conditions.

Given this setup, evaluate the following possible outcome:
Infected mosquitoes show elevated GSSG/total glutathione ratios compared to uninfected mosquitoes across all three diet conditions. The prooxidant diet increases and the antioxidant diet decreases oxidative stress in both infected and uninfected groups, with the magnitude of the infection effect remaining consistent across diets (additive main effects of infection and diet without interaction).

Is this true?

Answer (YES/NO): NO